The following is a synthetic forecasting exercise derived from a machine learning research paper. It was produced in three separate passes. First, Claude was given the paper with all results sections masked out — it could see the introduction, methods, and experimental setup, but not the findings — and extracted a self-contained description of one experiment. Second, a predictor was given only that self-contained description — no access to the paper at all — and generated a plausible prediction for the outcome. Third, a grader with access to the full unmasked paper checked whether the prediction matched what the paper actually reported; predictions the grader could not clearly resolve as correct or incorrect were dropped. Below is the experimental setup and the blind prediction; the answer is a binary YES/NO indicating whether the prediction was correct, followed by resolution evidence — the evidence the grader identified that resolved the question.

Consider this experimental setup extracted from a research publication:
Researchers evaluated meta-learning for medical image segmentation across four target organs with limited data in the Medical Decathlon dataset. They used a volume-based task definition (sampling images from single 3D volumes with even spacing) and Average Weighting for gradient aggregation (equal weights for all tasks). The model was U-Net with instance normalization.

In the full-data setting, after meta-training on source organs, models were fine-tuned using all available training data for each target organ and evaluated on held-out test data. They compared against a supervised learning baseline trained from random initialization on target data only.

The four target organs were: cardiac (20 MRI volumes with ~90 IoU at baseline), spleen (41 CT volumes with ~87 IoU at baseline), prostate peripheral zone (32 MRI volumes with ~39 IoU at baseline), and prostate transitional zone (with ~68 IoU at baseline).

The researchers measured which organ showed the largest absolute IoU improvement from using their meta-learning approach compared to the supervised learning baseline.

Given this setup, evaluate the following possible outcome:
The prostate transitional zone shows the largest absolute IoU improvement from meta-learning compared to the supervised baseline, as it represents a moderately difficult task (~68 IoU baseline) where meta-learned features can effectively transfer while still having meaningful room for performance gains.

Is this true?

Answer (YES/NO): NO